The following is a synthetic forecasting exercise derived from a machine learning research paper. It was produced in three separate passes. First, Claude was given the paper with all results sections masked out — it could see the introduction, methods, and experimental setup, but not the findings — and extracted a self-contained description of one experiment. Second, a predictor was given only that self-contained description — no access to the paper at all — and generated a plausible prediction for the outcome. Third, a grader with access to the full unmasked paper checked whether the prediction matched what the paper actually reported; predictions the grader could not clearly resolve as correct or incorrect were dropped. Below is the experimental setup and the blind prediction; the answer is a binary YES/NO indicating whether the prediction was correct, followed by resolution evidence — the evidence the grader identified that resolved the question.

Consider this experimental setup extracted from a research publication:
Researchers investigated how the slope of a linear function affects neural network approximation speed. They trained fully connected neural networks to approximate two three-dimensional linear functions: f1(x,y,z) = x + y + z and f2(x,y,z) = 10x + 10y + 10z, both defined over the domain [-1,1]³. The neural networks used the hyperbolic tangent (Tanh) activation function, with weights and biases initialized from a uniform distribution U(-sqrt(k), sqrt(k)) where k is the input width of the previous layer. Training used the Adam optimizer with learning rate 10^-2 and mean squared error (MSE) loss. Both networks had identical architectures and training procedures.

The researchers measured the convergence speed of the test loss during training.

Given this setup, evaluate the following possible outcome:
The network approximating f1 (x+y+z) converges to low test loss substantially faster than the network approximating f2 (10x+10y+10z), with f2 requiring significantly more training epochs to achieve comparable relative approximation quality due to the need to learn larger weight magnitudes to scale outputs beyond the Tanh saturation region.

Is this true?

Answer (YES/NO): YES